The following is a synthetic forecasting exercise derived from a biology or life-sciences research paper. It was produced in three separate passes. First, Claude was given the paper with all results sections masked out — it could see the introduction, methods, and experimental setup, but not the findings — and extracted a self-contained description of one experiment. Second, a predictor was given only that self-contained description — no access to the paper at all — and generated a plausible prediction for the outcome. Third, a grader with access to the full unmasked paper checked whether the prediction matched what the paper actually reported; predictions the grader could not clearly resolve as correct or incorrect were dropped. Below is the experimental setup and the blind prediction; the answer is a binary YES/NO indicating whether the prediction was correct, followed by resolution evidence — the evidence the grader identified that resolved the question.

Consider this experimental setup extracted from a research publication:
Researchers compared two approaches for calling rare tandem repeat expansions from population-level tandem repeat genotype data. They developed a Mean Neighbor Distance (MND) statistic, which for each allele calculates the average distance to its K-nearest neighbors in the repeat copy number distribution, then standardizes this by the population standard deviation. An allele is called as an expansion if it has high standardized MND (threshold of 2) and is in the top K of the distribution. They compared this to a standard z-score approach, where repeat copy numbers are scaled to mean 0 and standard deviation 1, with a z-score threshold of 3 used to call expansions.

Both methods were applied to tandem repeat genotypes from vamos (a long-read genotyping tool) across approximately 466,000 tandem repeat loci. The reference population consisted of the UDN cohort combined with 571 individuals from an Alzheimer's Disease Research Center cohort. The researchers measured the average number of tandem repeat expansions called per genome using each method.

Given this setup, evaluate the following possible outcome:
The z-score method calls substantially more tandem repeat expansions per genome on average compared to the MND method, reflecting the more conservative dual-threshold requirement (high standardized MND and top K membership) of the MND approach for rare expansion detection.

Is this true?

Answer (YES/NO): YES